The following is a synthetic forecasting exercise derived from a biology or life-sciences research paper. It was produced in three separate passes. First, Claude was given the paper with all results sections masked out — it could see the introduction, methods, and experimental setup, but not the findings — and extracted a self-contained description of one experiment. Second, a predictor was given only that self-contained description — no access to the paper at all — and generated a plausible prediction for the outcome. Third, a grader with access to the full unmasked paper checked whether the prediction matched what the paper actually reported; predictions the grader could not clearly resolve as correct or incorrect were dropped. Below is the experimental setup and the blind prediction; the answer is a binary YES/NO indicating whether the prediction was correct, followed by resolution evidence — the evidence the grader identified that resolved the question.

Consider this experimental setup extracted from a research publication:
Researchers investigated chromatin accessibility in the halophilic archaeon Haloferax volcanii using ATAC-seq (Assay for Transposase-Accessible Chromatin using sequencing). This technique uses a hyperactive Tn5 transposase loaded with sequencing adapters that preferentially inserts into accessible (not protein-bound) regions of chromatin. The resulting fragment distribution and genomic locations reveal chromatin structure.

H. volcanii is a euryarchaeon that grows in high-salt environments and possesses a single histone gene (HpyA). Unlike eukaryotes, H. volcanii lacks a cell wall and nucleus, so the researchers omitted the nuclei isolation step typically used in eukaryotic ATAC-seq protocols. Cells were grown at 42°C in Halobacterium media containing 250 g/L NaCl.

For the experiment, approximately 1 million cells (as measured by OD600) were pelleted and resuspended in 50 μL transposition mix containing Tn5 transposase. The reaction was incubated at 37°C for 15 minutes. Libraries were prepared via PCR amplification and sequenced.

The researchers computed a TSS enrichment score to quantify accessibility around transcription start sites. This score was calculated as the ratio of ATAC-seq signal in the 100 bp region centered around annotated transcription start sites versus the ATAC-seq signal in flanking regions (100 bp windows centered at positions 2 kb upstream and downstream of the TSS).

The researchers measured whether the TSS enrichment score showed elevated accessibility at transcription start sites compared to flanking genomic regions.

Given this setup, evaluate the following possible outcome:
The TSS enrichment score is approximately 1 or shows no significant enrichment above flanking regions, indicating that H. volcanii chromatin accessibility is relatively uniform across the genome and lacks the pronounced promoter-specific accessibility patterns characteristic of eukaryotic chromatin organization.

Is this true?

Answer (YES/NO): NO